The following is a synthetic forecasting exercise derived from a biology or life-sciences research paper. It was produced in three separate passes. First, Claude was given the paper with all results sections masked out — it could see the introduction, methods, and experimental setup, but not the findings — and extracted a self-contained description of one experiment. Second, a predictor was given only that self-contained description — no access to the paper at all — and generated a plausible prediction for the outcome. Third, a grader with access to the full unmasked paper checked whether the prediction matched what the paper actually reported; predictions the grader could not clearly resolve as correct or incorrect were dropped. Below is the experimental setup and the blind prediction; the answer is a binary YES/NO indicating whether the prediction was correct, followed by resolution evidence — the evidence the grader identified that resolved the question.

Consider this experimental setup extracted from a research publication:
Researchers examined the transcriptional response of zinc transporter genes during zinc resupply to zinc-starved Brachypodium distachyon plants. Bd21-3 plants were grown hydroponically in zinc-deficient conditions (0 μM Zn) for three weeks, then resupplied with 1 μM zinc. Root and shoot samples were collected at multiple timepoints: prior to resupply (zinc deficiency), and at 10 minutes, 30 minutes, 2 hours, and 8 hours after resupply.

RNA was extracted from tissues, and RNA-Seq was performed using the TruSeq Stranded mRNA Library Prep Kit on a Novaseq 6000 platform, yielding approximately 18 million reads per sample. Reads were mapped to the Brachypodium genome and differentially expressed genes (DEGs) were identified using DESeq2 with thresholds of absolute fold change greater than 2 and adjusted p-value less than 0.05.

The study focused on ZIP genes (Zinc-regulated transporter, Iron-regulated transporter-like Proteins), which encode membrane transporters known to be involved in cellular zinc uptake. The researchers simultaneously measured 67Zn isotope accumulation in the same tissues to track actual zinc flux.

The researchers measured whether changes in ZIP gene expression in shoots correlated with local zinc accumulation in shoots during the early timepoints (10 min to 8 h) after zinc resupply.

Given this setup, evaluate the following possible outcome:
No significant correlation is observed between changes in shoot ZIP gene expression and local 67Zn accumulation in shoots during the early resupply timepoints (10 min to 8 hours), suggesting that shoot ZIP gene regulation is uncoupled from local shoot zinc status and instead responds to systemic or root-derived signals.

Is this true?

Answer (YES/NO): YES